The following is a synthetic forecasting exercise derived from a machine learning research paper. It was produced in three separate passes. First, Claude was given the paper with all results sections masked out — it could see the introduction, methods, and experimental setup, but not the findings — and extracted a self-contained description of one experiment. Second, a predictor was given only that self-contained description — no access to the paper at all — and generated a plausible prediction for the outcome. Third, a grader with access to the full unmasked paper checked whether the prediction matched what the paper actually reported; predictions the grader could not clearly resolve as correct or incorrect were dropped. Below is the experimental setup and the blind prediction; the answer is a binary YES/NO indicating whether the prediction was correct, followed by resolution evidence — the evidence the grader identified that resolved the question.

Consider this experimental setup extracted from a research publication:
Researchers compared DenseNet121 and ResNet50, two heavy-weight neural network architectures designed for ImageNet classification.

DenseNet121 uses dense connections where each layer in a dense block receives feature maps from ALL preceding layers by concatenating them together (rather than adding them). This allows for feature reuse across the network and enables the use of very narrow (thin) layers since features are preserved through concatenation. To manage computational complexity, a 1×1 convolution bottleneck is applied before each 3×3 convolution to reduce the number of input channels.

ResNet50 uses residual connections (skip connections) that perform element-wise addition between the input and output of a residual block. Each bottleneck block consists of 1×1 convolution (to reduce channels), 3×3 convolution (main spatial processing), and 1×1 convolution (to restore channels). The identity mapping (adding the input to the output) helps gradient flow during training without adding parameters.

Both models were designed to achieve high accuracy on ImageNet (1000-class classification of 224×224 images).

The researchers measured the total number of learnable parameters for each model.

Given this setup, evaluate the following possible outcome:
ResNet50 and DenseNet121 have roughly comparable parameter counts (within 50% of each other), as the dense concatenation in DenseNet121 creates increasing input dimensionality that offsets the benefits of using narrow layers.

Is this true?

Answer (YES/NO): NO